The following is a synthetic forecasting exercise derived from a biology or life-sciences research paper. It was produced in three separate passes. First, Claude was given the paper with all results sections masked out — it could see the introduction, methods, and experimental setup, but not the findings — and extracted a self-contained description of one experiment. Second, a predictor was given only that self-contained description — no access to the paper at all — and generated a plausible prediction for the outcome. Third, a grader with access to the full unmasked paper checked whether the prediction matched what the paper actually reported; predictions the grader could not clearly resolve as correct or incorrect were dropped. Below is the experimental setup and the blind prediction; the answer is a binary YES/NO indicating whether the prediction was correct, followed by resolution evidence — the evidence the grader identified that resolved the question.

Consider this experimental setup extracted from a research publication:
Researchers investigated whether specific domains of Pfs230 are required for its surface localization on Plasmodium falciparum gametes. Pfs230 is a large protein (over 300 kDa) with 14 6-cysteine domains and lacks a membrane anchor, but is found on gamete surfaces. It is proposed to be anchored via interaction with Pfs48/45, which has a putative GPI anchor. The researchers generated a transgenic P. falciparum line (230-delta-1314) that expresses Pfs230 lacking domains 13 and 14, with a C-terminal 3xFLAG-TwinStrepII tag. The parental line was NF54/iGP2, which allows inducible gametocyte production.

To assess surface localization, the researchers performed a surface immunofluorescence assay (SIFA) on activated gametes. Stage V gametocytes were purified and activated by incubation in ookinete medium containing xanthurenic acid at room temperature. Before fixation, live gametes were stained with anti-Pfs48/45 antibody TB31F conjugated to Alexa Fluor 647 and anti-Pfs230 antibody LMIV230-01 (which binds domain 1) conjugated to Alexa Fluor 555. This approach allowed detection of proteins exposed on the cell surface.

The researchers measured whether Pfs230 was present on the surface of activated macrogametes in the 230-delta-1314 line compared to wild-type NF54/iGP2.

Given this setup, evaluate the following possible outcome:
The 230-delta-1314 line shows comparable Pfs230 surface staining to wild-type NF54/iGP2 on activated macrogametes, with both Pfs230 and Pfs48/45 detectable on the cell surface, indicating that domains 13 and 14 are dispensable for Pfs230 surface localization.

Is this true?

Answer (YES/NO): NO